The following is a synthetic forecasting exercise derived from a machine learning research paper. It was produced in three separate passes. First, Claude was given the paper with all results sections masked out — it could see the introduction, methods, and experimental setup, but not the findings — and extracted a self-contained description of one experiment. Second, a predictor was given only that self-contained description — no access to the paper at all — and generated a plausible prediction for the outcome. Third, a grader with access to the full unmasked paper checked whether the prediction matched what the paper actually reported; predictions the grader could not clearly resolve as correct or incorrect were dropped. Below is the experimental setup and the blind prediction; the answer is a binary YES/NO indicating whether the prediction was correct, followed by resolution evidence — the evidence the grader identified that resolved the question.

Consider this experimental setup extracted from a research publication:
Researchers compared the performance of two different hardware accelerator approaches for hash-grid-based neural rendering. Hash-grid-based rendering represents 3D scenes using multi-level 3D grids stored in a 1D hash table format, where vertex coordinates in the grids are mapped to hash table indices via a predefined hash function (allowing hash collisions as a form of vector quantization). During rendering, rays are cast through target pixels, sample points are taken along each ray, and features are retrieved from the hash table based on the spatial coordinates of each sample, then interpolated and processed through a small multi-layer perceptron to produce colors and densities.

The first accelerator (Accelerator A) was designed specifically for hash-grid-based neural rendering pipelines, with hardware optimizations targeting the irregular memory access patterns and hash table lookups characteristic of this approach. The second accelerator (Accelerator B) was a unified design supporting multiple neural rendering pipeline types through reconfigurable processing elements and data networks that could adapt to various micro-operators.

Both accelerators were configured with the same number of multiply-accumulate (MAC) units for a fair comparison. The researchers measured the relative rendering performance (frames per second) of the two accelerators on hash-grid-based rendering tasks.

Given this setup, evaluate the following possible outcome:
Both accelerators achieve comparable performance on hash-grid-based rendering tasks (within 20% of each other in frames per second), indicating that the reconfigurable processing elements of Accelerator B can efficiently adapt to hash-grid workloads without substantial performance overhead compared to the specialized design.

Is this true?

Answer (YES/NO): YES